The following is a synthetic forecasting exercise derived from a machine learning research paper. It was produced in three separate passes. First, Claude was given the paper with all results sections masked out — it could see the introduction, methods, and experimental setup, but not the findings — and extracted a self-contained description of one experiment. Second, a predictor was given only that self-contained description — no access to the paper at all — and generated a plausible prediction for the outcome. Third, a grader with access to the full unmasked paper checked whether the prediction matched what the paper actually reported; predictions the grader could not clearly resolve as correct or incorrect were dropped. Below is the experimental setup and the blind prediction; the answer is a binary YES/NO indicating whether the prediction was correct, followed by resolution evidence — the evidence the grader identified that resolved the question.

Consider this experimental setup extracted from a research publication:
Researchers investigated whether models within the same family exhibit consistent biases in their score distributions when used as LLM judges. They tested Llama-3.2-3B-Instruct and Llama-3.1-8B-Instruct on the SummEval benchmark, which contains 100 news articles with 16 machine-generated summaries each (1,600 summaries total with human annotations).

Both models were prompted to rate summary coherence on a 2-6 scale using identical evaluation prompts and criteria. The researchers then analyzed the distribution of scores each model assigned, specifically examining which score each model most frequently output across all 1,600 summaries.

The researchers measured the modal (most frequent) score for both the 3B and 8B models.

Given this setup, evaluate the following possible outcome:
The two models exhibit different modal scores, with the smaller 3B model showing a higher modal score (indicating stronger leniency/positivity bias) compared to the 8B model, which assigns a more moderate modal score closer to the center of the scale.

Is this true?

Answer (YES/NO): NO